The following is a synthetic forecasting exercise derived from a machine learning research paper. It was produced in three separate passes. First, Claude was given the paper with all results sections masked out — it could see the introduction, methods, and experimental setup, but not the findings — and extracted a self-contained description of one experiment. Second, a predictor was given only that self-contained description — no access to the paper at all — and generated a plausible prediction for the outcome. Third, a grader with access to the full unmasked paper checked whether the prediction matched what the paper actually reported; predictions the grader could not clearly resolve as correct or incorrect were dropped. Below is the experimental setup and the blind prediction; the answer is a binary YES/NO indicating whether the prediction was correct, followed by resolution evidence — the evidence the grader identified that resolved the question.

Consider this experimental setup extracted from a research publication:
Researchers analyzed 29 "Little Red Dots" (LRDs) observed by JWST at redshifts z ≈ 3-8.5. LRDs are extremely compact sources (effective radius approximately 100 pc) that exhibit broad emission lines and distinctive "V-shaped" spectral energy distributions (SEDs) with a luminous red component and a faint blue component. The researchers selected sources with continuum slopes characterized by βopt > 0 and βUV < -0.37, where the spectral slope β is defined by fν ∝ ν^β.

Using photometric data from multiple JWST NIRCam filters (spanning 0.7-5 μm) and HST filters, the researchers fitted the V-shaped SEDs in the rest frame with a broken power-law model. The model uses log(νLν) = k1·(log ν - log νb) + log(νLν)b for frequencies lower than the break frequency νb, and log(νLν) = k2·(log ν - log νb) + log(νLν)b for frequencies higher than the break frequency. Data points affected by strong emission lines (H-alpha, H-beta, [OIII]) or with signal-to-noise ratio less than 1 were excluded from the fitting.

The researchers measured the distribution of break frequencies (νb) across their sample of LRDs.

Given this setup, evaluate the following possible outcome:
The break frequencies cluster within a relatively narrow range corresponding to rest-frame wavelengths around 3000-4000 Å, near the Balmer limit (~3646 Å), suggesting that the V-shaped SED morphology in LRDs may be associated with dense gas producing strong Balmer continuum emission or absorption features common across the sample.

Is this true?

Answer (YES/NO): NO